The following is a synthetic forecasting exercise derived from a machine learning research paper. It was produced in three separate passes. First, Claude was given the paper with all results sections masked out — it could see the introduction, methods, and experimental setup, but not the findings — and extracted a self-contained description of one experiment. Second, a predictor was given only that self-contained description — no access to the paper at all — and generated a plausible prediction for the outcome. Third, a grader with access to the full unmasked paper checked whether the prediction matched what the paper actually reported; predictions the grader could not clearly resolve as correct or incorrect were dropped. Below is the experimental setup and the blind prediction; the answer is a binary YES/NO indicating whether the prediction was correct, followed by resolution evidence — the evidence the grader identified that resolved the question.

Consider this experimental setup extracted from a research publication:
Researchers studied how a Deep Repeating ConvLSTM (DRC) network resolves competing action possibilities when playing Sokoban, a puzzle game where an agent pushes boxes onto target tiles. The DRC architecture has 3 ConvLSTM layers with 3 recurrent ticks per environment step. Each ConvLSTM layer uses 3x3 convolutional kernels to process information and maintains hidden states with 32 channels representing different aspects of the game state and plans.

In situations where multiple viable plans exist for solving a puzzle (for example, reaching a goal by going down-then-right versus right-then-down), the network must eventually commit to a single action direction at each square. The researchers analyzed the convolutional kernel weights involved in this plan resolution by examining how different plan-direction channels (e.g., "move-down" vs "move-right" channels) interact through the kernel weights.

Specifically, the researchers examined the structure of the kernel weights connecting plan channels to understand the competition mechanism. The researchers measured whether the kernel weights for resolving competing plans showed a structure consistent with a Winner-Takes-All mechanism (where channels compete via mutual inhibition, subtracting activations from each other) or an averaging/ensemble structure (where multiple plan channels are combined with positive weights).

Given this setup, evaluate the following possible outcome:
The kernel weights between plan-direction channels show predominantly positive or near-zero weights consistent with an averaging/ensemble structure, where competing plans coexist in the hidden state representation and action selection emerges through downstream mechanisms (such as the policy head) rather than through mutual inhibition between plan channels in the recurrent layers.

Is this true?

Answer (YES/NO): NO